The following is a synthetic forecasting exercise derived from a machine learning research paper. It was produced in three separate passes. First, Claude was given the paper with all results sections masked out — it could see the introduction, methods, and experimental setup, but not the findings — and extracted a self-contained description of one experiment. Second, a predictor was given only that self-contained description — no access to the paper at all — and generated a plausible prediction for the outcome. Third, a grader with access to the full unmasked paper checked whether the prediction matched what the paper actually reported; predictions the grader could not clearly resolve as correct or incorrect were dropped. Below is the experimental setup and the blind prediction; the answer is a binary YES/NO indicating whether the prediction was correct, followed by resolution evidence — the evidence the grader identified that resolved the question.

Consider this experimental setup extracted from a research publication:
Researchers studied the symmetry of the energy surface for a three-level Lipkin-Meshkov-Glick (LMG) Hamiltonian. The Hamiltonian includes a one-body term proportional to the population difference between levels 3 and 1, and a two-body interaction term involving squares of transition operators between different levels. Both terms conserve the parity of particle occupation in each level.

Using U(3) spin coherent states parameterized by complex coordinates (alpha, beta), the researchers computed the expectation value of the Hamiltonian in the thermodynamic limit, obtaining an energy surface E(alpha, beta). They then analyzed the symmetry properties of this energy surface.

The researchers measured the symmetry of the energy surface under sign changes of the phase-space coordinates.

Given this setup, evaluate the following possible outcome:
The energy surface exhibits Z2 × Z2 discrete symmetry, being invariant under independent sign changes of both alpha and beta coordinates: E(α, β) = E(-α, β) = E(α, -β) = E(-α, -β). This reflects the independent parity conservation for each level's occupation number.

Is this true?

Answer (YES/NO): YES